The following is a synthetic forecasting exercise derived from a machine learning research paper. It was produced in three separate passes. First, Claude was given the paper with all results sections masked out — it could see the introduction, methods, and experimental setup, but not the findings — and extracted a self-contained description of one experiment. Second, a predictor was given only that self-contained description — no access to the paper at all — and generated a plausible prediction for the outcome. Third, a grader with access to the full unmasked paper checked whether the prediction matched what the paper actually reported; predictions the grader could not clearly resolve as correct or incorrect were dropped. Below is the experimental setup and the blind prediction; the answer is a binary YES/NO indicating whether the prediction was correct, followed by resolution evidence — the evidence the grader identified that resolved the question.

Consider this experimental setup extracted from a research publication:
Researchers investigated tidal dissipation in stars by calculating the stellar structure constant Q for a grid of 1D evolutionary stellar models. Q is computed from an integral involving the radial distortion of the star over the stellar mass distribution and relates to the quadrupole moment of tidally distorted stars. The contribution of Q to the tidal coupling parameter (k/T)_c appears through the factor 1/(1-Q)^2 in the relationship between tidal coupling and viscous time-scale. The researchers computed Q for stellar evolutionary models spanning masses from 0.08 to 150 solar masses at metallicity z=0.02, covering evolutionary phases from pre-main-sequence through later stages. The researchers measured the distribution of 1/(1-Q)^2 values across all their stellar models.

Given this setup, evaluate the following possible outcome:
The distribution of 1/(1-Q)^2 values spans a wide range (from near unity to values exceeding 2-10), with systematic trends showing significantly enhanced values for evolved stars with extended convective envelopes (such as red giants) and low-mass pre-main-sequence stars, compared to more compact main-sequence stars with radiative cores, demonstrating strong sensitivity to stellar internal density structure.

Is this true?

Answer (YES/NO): NO